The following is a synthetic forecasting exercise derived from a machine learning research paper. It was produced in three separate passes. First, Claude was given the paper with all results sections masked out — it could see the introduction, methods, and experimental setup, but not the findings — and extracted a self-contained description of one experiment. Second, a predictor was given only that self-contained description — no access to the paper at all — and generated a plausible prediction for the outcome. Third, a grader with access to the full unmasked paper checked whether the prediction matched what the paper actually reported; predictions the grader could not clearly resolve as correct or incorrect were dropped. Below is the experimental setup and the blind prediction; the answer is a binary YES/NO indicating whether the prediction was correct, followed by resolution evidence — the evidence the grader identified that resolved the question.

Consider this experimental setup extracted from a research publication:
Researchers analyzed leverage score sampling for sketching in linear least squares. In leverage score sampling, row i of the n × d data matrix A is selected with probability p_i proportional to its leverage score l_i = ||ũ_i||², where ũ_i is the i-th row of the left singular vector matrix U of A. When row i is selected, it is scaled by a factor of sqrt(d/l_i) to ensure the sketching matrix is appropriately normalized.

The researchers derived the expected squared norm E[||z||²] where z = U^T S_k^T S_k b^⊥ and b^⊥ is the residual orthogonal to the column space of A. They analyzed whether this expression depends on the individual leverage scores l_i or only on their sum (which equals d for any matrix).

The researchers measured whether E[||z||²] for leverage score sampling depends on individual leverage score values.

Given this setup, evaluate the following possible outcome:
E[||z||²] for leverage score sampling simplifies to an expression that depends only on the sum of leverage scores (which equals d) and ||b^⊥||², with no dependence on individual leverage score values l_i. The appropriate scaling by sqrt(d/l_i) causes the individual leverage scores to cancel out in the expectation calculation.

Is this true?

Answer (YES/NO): YES